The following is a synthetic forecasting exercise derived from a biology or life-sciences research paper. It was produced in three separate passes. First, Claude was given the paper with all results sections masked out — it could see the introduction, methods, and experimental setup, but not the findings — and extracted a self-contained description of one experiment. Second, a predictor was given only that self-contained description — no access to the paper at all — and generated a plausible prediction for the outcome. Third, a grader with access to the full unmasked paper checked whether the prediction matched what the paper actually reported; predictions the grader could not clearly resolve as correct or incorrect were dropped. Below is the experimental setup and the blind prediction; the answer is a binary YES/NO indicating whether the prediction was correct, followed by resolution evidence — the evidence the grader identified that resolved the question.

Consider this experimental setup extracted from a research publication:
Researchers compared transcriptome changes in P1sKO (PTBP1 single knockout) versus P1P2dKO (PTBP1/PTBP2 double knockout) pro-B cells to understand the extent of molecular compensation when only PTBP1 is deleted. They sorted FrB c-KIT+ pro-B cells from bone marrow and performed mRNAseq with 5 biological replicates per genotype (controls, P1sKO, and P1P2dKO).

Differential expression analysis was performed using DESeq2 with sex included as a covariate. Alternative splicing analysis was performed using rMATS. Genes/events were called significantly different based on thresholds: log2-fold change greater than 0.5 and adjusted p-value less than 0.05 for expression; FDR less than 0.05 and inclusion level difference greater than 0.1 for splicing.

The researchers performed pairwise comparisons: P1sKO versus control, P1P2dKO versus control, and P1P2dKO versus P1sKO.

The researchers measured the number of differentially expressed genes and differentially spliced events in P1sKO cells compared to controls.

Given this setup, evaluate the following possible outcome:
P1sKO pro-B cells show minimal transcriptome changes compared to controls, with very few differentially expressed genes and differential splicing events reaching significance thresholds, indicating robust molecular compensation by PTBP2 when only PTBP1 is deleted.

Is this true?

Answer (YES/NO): NO